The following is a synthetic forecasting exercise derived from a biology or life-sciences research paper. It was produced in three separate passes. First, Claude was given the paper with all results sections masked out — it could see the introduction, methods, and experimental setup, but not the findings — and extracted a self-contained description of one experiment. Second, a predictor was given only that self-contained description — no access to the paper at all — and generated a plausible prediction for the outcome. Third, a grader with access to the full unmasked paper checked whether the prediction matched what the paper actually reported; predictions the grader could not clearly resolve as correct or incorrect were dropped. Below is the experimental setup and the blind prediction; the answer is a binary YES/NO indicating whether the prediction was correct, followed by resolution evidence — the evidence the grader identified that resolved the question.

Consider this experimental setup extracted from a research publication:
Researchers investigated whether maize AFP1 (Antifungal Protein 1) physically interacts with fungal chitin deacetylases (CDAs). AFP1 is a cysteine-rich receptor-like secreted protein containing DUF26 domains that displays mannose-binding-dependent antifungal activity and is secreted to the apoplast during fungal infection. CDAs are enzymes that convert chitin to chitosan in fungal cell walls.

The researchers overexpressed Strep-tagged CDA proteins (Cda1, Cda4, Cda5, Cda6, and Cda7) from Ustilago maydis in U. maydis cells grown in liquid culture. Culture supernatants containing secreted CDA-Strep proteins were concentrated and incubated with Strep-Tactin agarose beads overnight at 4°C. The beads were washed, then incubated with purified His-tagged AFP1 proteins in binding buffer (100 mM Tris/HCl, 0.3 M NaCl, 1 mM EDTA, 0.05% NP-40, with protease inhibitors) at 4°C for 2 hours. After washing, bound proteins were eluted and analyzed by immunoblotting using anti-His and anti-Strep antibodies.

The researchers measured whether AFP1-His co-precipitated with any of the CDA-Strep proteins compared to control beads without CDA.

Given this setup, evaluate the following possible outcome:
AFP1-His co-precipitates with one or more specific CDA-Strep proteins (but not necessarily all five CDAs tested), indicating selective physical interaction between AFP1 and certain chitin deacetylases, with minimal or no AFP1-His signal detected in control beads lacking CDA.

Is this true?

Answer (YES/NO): NO